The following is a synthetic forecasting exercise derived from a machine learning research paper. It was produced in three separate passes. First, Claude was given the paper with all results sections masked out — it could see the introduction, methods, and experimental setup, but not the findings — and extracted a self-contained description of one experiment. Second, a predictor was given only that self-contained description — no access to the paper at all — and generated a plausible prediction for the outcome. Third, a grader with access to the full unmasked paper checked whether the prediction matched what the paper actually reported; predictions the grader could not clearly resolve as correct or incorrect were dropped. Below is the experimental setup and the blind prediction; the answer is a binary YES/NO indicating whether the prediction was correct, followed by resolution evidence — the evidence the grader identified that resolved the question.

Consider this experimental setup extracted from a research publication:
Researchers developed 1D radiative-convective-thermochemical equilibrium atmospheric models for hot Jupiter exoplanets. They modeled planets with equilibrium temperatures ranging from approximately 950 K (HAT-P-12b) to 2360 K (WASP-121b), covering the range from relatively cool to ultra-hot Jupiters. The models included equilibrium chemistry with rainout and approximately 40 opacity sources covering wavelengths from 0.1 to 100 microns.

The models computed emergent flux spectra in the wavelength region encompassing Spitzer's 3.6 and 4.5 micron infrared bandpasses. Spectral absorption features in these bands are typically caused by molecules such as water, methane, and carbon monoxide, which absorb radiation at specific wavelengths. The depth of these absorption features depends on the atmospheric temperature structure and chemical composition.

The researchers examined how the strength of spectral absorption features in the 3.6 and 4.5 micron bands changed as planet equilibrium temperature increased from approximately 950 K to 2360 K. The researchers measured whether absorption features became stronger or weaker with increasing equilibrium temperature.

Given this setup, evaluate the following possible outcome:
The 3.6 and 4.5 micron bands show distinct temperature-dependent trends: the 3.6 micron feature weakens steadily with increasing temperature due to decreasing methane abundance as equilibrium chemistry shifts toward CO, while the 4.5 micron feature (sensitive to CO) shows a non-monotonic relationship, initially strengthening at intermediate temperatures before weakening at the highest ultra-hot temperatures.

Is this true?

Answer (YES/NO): NO